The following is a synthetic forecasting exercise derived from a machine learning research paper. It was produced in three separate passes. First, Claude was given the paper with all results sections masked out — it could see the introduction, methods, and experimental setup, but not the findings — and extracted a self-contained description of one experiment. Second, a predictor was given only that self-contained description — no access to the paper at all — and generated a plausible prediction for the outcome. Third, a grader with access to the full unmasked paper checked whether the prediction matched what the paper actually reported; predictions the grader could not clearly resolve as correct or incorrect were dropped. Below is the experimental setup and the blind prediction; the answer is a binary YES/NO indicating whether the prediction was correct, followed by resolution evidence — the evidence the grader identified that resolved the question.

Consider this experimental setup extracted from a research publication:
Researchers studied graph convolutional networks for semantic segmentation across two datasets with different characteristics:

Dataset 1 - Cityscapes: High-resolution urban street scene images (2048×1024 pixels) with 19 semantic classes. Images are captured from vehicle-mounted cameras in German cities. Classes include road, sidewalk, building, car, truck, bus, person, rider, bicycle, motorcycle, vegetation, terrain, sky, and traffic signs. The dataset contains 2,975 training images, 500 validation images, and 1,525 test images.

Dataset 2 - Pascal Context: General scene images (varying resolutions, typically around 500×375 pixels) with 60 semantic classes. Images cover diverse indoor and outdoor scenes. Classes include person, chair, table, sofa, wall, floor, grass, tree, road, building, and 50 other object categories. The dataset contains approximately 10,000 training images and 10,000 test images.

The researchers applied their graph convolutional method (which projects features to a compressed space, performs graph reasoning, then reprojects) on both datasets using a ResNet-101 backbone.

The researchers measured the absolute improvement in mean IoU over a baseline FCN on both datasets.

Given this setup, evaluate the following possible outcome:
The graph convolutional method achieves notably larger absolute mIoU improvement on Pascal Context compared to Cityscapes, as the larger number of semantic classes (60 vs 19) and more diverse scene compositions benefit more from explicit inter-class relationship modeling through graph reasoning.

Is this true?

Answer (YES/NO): NO